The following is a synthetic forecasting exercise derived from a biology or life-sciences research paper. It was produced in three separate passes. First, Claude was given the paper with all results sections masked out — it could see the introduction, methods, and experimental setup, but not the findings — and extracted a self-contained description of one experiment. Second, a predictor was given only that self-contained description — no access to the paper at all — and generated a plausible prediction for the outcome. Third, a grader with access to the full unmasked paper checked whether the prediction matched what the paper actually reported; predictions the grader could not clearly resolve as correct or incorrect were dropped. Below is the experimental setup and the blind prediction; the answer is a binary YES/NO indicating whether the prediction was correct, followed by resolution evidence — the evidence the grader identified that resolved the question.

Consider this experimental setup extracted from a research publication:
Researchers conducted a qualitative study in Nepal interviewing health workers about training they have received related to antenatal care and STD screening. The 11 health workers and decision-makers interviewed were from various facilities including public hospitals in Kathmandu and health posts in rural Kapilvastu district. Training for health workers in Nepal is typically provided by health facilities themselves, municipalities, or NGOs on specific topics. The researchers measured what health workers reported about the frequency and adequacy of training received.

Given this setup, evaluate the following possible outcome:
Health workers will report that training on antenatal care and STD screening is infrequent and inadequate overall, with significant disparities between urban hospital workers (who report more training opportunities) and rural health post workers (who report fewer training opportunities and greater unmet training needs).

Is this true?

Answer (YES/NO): NO